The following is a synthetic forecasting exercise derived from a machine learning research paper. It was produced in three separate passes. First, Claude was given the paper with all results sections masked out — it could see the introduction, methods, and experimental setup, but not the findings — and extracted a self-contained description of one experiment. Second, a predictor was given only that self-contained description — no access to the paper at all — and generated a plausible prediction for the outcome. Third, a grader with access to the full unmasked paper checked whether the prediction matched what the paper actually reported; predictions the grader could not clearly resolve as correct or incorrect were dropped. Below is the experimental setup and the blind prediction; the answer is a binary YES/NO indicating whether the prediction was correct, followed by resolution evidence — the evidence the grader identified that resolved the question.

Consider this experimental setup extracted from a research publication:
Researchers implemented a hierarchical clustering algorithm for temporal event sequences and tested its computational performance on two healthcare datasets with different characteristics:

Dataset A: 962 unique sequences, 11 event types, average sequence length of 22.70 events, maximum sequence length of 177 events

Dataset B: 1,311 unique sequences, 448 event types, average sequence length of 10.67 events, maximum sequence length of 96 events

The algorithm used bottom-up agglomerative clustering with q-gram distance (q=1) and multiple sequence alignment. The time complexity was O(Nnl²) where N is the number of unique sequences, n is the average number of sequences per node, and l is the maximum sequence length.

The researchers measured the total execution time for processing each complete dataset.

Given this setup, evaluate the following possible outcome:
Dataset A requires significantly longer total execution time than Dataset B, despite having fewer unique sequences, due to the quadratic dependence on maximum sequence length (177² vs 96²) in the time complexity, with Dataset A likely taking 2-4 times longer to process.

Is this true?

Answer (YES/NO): YES